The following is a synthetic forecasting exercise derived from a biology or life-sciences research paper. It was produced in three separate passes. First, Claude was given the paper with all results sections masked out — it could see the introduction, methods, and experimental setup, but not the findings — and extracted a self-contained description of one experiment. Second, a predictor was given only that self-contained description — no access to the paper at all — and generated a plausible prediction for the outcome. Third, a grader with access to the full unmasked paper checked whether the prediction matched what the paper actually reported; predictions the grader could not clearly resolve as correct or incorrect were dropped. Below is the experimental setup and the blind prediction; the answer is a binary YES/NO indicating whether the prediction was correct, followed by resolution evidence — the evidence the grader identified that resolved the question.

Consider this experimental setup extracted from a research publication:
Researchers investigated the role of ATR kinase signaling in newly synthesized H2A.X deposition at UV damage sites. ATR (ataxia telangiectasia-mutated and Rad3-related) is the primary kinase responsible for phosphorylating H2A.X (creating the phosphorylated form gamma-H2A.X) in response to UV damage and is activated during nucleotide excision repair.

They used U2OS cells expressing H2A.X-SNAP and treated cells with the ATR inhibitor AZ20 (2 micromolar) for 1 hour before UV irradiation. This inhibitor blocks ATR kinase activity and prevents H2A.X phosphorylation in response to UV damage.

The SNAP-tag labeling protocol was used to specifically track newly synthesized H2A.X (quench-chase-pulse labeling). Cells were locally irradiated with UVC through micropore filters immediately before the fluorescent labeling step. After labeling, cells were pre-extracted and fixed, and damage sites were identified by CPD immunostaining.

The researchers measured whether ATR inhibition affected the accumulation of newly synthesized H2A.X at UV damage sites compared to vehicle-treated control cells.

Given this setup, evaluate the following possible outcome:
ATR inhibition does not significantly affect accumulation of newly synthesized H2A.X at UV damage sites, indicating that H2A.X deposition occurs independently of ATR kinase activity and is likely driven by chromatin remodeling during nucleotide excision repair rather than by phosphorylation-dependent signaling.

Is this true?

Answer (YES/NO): YES